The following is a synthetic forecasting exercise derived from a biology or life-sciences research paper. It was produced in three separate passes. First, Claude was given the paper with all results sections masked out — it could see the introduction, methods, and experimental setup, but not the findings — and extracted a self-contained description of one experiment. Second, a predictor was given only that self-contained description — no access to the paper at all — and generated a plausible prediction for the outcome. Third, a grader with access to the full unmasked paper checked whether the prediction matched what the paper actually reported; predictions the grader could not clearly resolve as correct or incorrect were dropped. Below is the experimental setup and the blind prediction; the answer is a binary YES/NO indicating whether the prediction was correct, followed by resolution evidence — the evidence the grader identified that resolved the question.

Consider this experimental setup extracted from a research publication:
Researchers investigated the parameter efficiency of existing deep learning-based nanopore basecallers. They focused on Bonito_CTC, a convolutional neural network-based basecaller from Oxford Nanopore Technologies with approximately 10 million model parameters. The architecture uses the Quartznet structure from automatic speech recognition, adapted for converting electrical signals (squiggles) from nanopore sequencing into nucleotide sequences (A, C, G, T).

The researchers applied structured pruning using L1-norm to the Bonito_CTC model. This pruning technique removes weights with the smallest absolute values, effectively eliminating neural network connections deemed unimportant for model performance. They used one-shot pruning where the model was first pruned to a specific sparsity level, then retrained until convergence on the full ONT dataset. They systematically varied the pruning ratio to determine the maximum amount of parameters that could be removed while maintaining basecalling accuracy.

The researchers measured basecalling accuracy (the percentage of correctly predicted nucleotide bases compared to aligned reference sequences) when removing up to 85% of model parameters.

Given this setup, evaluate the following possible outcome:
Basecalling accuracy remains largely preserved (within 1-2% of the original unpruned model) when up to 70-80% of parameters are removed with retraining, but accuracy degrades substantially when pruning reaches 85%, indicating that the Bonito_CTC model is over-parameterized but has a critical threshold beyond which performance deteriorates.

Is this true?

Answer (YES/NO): NO